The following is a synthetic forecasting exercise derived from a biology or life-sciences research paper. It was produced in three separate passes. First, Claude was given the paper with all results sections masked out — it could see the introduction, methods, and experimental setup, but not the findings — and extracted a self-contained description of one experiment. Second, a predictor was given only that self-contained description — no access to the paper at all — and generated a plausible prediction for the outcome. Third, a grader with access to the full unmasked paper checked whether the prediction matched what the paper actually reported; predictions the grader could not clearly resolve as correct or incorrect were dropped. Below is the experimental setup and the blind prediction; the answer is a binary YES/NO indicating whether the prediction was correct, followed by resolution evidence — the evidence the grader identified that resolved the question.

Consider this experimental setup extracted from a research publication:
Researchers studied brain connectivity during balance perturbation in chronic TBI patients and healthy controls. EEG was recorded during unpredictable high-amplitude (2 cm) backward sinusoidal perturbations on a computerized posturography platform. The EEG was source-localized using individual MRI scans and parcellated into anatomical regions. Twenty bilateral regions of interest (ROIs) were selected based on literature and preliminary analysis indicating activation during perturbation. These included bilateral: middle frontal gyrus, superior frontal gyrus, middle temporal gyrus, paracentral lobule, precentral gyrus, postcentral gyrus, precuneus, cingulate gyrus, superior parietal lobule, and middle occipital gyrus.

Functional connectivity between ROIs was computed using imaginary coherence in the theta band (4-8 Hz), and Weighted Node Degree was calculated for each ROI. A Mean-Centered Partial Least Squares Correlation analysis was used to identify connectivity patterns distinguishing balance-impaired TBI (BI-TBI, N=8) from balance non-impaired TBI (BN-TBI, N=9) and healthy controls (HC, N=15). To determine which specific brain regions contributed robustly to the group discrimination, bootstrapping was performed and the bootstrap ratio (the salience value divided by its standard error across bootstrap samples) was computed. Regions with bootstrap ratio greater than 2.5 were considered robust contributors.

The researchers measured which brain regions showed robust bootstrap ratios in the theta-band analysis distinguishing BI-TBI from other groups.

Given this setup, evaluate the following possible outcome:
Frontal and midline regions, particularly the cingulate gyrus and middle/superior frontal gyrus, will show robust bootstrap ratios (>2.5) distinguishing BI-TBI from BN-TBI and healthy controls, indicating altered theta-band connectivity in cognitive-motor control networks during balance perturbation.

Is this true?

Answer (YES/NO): NO